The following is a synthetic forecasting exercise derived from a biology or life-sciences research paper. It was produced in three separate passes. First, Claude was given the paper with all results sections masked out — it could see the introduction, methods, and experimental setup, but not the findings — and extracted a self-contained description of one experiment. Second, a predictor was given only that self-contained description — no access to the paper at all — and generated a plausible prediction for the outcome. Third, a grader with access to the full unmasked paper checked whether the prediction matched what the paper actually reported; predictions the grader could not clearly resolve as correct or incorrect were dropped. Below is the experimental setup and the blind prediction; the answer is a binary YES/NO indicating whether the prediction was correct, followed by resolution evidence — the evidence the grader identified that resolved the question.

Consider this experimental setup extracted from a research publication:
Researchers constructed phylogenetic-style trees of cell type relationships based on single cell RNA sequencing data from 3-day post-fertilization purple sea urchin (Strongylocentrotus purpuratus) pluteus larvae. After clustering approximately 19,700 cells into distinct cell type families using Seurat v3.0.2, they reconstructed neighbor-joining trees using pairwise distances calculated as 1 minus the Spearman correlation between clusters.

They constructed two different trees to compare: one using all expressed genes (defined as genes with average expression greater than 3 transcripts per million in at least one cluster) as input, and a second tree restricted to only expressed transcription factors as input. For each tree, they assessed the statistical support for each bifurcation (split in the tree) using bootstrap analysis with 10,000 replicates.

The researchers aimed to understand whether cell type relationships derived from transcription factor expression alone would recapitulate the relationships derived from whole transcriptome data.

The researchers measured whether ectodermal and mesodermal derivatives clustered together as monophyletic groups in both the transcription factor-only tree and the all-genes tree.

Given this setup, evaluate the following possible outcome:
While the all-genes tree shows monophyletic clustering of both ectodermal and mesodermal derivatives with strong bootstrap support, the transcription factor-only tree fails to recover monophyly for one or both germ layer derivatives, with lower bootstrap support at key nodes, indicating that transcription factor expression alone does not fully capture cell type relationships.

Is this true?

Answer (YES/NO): NO